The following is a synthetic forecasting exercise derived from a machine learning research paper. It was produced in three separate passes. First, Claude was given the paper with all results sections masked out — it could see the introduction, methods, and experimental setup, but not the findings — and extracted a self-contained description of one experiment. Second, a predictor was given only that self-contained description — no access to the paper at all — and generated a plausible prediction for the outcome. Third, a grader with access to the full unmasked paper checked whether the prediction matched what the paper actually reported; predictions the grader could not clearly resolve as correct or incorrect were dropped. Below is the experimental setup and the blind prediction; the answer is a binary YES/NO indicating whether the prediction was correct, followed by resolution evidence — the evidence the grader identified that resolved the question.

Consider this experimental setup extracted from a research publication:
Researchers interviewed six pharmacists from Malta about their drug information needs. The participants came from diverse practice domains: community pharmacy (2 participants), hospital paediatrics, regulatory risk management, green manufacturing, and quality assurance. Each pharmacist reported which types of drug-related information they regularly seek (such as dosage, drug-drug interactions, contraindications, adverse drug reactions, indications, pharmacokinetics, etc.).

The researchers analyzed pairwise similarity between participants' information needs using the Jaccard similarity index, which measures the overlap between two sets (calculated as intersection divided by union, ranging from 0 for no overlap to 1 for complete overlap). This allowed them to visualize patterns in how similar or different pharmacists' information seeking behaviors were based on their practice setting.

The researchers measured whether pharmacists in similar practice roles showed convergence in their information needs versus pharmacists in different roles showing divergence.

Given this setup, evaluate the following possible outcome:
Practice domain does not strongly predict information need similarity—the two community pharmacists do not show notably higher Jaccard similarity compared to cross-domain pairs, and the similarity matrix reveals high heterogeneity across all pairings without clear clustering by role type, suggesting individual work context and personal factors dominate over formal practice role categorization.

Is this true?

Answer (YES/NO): NO